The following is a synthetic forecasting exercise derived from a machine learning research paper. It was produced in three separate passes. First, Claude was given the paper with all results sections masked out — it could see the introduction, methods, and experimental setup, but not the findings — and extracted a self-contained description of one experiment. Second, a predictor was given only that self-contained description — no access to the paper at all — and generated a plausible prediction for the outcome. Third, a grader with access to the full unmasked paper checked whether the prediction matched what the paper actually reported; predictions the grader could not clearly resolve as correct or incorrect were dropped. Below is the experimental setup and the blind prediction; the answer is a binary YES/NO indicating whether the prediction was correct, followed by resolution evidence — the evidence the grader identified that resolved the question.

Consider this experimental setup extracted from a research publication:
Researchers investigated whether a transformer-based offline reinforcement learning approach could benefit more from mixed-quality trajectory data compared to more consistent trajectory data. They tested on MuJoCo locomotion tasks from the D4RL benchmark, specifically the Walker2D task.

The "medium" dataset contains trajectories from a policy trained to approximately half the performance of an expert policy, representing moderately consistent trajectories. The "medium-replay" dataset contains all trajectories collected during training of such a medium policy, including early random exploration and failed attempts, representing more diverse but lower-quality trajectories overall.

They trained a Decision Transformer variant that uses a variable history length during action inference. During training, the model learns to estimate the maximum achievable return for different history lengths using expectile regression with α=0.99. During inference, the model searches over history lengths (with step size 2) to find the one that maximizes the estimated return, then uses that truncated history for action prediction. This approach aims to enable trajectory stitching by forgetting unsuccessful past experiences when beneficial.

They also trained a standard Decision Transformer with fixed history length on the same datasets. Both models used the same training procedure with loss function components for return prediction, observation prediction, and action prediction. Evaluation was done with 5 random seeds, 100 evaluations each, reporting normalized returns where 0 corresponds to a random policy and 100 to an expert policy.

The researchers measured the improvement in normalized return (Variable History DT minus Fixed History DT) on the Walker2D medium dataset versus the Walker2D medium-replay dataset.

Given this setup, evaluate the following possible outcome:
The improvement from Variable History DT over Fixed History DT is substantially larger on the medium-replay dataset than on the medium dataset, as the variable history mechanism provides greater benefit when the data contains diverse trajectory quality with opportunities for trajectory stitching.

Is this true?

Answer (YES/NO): YES